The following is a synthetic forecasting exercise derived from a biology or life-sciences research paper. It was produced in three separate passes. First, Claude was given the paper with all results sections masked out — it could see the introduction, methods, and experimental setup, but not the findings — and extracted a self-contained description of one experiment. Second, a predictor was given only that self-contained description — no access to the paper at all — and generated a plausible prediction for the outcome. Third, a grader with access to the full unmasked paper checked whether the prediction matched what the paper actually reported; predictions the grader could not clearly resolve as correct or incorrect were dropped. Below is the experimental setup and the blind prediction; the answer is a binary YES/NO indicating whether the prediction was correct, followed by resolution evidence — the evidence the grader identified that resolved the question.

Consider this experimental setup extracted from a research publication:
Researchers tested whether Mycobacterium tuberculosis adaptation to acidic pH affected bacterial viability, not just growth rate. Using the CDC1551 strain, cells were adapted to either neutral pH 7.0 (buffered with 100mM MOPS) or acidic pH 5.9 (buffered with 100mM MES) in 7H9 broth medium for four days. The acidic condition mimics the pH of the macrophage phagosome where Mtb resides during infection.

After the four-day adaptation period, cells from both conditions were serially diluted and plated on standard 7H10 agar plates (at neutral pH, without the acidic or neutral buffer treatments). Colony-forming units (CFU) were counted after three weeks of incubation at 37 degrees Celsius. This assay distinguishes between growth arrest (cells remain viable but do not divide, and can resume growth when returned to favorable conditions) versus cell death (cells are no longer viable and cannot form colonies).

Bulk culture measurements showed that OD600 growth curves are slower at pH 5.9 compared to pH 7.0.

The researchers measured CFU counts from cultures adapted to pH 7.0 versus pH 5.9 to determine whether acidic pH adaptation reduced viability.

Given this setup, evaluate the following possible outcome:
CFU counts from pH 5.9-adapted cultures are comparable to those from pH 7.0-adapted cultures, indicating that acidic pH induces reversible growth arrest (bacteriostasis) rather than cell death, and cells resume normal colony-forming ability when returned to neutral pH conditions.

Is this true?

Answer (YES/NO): YES